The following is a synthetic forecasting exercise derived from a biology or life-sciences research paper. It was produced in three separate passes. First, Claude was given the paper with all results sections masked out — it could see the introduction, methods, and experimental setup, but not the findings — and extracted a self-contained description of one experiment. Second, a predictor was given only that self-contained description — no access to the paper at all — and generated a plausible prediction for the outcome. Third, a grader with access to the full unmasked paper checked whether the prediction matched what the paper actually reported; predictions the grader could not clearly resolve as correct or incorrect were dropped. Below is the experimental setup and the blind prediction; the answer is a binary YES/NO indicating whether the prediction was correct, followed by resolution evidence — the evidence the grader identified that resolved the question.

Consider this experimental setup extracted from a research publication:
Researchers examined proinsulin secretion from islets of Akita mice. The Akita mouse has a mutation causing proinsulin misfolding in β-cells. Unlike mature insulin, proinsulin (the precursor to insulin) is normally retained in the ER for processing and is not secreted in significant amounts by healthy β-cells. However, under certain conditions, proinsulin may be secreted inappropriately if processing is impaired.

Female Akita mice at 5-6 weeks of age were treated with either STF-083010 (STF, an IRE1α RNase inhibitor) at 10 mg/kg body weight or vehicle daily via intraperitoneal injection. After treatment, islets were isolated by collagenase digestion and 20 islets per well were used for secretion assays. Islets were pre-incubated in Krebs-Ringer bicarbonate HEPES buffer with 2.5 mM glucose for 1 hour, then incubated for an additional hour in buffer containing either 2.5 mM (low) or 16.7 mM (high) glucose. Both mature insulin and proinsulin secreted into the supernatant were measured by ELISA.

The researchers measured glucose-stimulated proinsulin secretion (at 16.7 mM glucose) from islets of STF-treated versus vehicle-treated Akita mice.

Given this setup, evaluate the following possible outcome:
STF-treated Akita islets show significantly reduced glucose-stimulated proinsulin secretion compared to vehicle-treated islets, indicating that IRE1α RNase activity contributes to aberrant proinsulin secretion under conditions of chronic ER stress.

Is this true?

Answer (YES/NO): NO